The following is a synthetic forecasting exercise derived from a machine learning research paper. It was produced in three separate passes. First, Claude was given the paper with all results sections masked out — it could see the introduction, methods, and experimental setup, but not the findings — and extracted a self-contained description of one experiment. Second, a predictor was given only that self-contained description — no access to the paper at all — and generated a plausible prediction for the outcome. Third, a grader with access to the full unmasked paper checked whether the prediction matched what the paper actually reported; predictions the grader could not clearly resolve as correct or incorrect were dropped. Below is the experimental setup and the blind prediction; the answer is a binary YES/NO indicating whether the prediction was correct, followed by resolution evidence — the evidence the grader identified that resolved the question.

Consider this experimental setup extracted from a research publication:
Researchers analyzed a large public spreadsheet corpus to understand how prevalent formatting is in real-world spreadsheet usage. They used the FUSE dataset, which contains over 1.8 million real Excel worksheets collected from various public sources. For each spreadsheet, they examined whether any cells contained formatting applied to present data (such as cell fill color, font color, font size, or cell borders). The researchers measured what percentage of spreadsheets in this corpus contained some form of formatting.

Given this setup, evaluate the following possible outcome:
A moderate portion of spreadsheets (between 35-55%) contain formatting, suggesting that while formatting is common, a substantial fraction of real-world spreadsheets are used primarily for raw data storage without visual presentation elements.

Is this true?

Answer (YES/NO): NO